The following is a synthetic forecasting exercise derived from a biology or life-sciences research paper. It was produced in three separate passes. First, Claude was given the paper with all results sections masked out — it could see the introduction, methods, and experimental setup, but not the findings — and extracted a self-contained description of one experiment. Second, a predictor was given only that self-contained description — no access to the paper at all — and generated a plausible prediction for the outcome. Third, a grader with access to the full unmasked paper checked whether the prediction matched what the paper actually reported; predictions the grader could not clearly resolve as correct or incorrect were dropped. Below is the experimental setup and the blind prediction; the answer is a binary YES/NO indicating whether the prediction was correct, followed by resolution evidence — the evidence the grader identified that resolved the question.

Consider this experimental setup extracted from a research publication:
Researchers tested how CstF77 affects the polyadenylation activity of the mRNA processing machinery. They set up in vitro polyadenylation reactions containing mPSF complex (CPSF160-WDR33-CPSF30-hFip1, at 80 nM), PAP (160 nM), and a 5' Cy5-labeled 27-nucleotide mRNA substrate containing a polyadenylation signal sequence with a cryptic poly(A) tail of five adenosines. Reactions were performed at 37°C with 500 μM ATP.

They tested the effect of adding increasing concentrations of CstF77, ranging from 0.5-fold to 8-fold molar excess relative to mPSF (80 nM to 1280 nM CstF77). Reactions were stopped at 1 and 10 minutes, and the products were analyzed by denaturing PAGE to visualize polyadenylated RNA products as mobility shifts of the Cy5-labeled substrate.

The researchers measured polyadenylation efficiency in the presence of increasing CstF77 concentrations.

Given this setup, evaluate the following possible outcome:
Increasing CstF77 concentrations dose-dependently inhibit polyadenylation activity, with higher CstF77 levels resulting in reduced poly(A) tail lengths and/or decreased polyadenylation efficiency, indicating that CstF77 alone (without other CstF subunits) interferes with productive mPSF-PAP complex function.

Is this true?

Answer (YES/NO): YES